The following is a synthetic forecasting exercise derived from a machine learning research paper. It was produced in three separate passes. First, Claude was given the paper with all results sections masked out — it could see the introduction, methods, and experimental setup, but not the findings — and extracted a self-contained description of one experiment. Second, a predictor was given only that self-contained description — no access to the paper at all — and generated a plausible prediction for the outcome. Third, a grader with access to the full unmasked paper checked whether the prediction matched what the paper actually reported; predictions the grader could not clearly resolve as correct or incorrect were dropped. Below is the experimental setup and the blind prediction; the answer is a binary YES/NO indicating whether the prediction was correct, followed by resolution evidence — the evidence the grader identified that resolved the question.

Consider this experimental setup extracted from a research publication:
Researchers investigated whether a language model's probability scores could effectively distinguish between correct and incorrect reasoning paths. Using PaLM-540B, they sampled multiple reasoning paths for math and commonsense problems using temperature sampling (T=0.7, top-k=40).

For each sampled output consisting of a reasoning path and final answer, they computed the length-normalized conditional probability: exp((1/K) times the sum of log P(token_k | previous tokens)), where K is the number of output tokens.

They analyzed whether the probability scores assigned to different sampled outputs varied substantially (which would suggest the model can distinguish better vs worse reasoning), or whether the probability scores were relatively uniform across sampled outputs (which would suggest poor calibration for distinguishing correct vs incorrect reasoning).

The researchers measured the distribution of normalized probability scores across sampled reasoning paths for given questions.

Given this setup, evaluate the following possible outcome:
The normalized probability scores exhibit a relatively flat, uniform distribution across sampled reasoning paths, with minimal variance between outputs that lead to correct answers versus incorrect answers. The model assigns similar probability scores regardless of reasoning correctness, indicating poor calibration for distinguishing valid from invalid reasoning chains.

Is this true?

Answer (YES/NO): YES